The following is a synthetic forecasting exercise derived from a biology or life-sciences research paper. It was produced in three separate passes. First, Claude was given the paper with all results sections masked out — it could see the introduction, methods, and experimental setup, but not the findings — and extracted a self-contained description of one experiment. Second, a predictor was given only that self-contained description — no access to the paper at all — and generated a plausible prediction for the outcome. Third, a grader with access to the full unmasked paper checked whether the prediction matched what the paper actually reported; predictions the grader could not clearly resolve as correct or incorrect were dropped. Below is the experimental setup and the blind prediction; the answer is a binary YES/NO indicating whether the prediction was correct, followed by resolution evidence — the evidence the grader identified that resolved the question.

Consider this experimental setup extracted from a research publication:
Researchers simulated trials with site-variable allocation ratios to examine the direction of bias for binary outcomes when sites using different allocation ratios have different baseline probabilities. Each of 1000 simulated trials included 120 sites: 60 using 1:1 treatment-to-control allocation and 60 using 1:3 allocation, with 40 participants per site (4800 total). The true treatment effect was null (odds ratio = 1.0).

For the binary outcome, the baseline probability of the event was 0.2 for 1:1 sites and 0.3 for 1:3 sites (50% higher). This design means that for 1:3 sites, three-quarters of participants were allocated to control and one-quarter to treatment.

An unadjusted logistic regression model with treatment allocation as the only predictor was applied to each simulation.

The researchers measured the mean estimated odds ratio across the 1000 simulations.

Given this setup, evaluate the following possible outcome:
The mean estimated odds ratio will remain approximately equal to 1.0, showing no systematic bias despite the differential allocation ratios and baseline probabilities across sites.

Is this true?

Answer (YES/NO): NO